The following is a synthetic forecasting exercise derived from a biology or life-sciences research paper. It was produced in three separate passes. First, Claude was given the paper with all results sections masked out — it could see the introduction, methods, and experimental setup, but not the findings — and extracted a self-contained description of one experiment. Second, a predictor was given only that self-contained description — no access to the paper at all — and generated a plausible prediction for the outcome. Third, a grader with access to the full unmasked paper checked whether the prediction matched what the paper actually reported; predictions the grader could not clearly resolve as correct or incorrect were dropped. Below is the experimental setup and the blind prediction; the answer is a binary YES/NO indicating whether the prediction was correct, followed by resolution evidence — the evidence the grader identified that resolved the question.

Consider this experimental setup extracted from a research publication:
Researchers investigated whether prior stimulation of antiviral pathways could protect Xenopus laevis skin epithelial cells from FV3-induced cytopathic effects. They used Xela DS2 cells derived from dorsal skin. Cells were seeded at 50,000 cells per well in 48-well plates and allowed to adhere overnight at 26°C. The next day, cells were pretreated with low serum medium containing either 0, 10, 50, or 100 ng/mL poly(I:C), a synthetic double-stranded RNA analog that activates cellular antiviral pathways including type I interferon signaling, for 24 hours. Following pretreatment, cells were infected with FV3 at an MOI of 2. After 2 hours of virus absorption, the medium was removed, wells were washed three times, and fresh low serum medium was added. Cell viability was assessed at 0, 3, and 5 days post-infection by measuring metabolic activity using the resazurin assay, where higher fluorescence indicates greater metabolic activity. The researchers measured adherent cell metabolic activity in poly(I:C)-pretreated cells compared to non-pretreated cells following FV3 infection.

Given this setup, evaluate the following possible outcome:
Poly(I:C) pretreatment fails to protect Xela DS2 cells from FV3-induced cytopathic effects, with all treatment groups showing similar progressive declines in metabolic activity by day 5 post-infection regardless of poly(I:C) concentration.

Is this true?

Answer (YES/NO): NO